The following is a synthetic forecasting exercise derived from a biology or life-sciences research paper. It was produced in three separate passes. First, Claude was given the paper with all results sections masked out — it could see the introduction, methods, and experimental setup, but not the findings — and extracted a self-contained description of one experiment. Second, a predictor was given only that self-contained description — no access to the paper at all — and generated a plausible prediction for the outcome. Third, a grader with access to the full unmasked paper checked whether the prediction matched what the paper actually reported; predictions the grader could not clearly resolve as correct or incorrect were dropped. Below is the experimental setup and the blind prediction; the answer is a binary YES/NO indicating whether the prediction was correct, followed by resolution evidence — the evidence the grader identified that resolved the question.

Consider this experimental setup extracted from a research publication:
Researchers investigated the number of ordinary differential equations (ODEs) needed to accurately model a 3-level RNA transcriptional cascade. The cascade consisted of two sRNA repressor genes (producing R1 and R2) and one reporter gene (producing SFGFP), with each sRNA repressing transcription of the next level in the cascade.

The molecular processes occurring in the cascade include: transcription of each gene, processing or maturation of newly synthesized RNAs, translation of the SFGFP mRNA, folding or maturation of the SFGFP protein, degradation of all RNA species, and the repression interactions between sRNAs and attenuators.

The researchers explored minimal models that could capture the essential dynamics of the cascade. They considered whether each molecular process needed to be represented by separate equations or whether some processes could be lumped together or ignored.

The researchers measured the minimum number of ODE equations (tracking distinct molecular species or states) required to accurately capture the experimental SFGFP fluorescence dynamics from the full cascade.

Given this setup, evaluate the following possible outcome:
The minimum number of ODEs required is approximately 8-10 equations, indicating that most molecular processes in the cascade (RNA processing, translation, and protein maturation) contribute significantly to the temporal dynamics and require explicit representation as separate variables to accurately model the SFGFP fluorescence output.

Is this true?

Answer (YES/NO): YES